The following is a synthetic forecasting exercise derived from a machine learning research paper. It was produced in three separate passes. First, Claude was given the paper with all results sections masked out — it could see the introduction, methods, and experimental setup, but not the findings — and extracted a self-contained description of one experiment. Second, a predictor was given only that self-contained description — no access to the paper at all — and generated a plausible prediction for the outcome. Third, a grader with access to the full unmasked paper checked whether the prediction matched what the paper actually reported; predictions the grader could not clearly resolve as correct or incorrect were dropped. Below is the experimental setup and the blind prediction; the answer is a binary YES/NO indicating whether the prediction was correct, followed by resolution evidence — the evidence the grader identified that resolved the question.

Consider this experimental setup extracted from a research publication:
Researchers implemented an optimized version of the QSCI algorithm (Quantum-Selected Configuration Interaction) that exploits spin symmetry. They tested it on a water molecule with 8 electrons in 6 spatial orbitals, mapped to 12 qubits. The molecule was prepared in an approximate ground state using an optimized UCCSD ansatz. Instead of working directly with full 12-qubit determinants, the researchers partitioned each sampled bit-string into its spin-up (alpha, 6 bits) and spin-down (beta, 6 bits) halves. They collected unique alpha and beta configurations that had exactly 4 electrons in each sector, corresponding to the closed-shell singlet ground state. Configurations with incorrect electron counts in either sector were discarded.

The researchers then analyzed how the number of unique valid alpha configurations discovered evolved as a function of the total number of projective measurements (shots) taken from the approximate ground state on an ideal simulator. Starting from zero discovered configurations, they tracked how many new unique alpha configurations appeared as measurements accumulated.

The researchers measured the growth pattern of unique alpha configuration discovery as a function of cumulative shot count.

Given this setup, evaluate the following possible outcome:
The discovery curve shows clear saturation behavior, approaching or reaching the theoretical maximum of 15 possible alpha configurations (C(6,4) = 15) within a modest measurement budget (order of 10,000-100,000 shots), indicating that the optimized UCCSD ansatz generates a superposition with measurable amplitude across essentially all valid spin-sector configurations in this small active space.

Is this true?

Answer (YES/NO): NO